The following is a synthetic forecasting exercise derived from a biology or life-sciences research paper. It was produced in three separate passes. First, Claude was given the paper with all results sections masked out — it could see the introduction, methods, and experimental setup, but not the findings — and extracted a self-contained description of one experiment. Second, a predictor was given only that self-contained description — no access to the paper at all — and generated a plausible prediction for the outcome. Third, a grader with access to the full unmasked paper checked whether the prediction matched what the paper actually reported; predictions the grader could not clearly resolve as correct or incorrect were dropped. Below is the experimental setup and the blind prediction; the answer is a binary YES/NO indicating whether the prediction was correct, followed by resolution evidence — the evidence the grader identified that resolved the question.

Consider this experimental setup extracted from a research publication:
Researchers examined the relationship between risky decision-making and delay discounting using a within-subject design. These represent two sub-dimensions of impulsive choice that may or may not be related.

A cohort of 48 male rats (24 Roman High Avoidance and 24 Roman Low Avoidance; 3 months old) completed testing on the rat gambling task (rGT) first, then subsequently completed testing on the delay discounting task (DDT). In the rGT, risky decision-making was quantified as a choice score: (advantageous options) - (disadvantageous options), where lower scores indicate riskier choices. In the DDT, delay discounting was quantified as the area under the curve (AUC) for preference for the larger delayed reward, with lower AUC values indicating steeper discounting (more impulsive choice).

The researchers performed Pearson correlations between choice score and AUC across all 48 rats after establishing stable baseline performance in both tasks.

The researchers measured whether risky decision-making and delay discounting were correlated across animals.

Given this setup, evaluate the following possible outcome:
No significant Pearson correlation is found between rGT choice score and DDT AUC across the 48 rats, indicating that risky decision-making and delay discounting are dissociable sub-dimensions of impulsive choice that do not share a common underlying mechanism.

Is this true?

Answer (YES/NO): NO